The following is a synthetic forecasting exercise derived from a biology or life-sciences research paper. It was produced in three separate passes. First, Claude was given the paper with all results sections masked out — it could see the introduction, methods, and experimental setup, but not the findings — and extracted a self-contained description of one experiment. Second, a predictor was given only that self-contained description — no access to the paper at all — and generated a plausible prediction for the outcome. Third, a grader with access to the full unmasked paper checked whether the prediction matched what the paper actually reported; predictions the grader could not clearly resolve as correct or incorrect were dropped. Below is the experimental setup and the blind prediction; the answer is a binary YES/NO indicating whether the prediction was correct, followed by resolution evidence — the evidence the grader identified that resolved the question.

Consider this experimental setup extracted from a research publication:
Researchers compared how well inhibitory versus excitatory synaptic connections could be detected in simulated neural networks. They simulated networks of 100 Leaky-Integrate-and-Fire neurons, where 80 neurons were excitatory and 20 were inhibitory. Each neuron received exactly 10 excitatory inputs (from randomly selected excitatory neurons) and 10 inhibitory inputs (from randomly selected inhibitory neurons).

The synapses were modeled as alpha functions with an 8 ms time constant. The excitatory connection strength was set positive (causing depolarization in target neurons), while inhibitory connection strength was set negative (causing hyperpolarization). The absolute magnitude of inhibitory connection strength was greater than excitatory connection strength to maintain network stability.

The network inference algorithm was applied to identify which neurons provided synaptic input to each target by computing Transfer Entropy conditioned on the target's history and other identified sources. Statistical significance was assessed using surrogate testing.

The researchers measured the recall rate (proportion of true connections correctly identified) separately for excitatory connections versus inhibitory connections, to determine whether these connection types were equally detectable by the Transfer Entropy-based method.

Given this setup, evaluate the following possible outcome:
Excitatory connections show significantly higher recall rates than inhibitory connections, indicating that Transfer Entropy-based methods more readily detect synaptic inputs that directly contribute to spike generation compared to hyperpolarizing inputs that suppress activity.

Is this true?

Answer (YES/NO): YES